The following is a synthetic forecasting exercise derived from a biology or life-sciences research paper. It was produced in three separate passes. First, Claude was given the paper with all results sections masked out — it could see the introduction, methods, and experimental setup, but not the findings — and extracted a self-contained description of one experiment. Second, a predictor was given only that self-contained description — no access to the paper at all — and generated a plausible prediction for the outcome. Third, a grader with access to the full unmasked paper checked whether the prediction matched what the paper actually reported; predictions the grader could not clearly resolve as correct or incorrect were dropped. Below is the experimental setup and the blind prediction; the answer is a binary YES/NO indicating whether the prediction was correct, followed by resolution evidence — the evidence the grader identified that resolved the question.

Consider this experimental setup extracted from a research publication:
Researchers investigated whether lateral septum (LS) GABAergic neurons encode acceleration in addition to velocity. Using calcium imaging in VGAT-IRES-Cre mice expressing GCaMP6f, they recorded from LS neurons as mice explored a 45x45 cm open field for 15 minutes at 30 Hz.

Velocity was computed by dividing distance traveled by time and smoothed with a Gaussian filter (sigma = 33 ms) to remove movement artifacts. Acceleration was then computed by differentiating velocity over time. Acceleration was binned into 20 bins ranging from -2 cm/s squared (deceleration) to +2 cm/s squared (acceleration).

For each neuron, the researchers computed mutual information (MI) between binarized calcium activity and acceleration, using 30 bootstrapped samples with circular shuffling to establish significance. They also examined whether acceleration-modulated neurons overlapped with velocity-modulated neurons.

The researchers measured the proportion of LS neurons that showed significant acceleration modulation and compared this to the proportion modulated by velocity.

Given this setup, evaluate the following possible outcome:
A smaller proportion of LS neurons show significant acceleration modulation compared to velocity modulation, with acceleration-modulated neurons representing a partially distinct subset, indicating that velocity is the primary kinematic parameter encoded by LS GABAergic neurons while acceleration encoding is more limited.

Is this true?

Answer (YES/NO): NO